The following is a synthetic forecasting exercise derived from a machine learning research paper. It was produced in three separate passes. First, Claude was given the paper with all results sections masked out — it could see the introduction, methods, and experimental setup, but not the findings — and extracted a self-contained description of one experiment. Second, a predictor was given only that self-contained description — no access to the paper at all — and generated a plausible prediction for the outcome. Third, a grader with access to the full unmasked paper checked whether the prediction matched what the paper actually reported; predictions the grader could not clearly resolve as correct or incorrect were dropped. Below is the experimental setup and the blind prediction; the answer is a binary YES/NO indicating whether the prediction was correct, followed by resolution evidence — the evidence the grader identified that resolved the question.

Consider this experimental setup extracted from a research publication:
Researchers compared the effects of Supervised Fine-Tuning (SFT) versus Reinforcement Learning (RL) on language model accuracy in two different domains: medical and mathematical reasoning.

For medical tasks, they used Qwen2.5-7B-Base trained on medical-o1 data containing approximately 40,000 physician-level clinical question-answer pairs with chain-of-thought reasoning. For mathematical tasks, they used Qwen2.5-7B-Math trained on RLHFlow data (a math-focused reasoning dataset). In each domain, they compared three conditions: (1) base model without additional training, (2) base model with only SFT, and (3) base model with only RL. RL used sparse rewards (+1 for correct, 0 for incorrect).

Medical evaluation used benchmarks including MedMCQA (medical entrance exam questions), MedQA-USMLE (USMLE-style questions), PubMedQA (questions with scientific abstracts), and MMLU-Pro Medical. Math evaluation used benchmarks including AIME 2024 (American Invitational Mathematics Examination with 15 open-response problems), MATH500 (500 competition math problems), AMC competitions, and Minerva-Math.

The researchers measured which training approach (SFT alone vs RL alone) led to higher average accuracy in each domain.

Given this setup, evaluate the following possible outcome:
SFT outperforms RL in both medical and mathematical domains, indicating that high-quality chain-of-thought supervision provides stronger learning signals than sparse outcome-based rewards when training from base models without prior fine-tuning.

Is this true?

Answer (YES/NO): NO